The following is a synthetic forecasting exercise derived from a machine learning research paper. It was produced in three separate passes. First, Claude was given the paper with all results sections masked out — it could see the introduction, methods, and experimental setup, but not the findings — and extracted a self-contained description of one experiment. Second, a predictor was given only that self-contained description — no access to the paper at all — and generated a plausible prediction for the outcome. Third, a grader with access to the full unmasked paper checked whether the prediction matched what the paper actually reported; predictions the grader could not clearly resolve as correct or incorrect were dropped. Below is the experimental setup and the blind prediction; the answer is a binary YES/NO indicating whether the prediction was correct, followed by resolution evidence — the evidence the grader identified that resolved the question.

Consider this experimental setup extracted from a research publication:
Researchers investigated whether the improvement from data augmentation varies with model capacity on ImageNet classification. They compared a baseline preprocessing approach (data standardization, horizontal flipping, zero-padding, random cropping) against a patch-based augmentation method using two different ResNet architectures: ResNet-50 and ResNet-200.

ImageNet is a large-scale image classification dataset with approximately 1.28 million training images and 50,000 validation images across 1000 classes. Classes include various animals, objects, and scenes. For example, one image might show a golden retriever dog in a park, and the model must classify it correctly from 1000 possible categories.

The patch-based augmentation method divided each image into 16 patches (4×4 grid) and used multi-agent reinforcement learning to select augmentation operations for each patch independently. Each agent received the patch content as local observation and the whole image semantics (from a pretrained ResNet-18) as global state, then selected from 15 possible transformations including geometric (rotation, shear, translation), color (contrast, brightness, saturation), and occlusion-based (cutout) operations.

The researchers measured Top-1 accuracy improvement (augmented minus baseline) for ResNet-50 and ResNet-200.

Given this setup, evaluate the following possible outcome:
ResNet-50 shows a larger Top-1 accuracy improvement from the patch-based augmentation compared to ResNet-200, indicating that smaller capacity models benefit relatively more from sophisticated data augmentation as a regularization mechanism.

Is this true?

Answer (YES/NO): NO